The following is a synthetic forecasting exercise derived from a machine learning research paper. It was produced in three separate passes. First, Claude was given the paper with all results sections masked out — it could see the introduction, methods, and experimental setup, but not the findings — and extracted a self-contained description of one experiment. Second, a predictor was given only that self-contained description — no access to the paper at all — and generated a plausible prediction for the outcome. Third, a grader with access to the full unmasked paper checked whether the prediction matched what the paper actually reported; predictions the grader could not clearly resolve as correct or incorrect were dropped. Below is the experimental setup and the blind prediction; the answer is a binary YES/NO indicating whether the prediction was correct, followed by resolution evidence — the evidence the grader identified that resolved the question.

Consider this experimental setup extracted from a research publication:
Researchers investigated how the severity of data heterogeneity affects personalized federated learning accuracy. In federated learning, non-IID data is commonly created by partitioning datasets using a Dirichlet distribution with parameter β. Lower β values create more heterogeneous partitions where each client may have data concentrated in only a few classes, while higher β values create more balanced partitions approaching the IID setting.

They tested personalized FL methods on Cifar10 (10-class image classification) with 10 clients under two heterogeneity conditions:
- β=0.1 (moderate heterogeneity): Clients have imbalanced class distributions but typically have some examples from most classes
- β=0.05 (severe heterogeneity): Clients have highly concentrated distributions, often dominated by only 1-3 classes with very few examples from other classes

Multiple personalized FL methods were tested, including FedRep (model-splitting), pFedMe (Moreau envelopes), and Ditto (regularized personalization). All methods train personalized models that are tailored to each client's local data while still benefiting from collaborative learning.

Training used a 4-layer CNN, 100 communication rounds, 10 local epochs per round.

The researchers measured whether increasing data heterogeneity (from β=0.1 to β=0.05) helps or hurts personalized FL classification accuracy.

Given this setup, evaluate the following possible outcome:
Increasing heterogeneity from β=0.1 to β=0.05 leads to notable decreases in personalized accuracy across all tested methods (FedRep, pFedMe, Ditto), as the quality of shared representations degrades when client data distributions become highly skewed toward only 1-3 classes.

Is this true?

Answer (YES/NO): NO